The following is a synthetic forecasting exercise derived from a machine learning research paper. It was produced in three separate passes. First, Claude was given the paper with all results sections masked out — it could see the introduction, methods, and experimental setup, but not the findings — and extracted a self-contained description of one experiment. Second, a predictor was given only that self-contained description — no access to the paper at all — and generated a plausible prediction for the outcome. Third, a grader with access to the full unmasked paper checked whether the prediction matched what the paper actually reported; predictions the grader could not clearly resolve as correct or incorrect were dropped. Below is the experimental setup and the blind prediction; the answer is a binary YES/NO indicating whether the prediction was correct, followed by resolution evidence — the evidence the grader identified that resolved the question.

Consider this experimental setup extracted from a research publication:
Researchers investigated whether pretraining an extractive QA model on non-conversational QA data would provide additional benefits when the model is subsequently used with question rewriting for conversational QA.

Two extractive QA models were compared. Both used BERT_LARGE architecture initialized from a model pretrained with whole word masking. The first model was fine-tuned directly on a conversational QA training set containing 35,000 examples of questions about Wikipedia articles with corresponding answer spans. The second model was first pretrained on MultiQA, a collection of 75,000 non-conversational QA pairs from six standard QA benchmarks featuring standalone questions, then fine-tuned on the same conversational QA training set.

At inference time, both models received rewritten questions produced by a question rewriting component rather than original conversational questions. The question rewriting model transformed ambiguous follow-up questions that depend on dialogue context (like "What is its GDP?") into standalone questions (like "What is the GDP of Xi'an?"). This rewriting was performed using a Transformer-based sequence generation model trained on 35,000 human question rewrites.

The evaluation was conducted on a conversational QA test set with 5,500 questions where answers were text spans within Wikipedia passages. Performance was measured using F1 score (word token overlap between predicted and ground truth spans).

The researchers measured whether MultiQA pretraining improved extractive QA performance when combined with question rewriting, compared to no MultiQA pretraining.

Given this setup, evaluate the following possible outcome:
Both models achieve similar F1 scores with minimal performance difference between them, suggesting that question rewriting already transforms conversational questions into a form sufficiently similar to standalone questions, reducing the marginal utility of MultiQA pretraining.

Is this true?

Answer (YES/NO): NO